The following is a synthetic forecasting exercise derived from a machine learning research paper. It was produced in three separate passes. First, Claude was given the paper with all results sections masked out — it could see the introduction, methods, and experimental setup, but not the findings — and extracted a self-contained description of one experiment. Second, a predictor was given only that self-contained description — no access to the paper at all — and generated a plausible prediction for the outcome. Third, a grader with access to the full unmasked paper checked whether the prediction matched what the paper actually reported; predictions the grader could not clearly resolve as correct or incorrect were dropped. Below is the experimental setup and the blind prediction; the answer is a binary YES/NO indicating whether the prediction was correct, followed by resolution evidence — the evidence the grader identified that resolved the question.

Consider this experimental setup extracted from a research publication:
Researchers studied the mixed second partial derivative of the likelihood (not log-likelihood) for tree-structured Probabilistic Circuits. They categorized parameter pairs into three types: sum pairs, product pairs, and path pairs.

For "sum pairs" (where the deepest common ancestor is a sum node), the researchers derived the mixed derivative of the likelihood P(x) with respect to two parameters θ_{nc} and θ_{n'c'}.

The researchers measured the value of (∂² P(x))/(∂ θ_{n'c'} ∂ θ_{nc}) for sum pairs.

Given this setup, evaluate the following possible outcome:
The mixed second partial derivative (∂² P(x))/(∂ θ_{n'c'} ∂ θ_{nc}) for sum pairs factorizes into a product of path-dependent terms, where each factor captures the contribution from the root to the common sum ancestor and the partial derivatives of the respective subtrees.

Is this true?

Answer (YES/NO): NO